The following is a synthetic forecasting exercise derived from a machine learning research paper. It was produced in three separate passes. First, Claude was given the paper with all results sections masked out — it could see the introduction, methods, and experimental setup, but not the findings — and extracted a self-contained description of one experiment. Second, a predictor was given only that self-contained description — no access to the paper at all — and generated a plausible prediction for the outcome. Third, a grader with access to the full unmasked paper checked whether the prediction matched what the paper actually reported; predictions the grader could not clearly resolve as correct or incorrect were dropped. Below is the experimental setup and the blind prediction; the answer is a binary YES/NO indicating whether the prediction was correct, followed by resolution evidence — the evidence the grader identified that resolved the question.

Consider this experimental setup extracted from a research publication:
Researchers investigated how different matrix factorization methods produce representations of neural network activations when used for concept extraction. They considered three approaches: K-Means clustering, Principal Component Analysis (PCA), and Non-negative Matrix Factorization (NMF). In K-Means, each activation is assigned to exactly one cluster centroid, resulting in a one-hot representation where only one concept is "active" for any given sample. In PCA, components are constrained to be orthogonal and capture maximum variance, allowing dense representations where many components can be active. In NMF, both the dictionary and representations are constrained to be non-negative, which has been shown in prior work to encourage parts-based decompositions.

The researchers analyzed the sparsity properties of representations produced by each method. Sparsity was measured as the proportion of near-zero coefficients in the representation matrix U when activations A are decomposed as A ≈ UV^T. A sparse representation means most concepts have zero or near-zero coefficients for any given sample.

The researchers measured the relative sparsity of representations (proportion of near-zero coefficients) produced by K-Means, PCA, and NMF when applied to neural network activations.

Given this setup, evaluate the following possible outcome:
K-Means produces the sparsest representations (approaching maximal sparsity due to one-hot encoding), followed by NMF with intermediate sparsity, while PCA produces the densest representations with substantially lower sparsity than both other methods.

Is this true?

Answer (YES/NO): YES